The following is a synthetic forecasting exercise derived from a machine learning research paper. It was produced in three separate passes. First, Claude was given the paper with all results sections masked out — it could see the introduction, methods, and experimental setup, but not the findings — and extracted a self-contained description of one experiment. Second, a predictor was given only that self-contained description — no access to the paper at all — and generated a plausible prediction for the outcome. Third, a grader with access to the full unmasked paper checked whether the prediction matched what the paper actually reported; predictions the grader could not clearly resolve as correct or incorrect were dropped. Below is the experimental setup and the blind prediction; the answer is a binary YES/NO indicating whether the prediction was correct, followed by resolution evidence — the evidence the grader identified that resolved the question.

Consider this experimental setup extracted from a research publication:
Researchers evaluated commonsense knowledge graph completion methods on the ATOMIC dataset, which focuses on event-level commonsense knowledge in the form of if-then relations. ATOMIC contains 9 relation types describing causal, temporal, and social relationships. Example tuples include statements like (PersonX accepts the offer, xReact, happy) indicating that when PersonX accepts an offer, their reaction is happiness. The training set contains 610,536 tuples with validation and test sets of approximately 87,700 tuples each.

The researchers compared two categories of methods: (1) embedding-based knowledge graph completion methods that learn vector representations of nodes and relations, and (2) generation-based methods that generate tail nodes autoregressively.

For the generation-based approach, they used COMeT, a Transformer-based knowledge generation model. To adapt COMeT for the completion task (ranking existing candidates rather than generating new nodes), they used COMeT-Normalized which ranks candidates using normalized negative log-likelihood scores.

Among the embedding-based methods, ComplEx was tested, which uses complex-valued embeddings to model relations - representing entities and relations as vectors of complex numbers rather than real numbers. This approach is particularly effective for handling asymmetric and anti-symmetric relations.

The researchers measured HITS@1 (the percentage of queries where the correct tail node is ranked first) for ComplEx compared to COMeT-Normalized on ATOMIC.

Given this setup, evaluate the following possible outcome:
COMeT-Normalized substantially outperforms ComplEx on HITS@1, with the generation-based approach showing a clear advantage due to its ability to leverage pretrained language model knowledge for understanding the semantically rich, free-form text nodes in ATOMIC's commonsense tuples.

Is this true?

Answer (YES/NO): NO